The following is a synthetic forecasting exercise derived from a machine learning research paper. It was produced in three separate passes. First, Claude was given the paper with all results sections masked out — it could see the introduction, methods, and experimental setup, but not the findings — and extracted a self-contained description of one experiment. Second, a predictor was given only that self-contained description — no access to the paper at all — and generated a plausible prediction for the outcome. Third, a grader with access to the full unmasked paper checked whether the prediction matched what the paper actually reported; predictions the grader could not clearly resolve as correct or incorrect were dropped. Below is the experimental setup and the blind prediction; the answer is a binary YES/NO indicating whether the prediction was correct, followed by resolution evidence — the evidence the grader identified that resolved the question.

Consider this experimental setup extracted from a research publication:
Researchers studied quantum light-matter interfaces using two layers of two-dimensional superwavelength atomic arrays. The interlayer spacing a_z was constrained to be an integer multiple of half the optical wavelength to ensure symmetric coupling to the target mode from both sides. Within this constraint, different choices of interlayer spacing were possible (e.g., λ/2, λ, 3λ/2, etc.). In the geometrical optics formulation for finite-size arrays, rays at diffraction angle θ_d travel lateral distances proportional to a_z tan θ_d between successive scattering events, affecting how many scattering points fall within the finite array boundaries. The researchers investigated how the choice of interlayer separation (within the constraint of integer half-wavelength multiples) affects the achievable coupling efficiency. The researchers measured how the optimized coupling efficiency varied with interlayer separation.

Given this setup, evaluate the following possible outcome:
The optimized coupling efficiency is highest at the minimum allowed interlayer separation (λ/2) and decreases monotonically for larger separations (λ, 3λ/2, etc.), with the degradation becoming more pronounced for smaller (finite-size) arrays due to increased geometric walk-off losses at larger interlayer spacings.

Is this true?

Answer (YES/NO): YES